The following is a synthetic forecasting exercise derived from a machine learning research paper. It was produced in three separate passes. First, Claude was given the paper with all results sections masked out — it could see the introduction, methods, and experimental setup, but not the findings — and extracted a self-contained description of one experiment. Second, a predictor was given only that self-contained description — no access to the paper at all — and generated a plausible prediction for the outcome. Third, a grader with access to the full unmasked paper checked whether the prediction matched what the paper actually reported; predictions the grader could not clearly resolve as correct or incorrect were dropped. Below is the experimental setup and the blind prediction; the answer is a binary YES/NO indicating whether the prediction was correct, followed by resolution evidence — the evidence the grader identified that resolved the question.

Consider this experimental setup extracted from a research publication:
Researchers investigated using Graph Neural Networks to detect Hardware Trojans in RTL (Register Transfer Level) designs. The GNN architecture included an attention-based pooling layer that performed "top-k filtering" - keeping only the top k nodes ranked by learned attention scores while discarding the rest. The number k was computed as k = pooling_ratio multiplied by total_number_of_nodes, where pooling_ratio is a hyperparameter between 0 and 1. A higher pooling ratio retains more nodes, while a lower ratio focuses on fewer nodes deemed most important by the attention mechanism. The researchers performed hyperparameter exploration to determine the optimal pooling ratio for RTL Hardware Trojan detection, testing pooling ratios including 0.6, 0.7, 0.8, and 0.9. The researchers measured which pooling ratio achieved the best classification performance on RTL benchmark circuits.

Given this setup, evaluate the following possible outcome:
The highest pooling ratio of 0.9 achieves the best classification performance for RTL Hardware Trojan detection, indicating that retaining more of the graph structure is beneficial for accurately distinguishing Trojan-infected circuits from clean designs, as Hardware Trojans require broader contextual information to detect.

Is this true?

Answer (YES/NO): NO